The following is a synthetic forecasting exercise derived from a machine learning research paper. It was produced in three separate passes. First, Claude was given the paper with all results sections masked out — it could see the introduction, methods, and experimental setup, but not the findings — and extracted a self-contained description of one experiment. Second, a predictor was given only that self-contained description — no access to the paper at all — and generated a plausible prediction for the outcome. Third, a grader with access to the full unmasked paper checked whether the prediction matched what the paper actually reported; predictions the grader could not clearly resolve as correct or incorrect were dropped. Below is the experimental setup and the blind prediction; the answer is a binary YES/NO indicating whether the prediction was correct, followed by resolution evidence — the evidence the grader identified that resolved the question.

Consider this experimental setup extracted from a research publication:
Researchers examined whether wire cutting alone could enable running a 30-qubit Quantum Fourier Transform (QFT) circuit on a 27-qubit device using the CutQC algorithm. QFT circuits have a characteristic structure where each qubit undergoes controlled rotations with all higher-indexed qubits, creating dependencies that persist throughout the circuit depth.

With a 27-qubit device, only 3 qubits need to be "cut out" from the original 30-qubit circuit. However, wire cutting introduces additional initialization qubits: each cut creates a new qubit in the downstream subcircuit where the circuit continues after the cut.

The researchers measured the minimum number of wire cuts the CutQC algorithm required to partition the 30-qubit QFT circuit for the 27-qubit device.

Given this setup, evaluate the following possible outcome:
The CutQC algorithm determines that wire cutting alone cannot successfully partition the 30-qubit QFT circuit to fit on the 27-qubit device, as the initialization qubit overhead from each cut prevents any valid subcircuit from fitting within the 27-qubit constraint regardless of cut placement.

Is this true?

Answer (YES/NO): NO